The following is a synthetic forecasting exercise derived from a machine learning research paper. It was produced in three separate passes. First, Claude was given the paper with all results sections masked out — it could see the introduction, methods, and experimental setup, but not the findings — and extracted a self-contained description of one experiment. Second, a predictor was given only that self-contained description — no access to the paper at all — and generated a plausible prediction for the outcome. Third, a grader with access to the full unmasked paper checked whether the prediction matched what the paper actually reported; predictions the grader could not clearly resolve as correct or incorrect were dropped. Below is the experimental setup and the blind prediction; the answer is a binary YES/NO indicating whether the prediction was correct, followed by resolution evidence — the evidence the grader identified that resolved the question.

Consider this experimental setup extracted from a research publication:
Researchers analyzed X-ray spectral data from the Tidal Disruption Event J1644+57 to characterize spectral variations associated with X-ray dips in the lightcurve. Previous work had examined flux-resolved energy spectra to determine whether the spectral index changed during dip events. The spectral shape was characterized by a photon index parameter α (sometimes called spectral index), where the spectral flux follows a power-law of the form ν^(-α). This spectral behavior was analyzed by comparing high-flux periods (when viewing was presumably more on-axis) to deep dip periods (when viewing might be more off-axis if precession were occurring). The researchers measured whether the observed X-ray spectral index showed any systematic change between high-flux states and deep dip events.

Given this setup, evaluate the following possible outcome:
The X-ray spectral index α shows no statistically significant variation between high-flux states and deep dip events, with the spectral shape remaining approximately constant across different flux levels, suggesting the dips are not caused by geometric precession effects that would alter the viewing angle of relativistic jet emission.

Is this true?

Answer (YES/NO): NO